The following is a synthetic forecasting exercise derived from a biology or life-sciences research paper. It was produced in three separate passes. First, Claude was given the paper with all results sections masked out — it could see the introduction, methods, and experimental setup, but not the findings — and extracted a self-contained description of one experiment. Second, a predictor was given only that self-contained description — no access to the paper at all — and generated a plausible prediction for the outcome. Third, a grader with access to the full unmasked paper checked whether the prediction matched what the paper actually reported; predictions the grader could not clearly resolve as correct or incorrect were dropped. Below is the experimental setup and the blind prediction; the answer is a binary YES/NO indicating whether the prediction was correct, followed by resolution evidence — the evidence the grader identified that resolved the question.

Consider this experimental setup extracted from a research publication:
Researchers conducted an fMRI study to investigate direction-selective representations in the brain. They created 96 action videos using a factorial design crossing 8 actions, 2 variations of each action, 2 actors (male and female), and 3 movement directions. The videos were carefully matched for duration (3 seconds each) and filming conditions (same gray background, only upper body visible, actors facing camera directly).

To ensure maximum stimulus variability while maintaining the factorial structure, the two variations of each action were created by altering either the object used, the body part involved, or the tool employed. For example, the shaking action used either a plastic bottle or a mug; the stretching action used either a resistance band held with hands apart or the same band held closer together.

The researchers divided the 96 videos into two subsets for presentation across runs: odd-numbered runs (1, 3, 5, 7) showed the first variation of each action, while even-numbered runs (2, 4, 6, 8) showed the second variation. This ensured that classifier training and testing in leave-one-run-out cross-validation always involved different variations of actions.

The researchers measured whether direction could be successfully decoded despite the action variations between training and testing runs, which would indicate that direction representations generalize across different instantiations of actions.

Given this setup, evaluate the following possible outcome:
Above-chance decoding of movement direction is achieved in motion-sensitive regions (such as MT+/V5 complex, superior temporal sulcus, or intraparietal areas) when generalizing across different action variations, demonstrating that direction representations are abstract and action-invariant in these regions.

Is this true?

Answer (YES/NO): YES